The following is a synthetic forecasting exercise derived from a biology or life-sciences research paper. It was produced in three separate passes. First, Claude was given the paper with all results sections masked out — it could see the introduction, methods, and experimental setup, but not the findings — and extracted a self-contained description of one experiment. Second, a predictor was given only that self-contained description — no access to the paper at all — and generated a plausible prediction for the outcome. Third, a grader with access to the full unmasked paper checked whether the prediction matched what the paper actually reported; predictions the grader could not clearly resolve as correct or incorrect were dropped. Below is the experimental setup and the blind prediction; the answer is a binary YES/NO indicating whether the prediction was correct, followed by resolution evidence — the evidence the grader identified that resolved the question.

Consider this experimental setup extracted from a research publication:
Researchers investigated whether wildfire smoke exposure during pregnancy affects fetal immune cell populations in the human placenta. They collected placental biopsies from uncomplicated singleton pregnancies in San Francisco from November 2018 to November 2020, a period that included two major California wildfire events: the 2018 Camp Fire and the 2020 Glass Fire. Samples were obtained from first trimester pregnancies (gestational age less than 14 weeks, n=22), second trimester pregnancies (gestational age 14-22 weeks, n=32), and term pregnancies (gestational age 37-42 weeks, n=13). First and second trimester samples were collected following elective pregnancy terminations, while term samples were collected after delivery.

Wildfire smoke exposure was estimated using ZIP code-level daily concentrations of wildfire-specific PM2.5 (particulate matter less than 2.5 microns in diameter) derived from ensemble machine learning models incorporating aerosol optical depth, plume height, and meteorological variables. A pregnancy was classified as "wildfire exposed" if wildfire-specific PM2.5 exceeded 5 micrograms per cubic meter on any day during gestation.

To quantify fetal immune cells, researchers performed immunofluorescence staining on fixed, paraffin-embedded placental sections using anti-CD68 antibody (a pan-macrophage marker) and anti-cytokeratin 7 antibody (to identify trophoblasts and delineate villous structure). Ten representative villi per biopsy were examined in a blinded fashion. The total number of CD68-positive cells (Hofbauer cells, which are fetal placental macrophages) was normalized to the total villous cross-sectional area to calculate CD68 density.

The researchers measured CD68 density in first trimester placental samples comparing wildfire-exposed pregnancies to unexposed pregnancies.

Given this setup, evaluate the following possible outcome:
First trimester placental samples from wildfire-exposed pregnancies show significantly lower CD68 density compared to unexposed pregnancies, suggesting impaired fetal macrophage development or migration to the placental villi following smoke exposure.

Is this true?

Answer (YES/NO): YES